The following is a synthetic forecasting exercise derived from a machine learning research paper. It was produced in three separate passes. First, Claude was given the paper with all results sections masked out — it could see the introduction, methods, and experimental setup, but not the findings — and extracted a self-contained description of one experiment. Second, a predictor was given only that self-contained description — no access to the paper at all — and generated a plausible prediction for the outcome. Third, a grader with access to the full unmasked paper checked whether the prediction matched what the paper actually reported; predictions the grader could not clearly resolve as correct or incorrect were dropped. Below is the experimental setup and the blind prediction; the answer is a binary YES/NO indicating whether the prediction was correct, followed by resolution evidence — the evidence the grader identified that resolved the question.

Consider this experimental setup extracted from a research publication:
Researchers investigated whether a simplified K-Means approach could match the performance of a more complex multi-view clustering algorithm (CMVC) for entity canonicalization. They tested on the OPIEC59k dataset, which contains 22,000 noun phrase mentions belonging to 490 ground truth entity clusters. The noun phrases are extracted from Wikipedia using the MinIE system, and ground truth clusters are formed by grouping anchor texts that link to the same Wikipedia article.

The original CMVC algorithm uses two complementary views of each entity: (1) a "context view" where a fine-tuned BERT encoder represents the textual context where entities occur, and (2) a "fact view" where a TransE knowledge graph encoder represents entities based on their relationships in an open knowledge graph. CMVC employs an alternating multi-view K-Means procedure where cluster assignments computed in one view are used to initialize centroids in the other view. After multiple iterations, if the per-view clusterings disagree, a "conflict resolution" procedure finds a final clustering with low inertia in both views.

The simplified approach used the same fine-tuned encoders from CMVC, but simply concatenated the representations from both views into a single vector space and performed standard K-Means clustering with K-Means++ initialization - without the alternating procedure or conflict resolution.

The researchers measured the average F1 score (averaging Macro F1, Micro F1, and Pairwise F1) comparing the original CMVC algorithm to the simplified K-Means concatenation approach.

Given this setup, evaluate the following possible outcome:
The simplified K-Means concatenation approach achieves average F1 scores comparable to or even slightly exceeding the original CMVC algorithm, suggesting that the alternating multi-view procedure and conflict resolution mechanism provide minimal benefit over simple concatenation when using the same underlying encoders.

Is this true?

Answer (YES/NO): YES